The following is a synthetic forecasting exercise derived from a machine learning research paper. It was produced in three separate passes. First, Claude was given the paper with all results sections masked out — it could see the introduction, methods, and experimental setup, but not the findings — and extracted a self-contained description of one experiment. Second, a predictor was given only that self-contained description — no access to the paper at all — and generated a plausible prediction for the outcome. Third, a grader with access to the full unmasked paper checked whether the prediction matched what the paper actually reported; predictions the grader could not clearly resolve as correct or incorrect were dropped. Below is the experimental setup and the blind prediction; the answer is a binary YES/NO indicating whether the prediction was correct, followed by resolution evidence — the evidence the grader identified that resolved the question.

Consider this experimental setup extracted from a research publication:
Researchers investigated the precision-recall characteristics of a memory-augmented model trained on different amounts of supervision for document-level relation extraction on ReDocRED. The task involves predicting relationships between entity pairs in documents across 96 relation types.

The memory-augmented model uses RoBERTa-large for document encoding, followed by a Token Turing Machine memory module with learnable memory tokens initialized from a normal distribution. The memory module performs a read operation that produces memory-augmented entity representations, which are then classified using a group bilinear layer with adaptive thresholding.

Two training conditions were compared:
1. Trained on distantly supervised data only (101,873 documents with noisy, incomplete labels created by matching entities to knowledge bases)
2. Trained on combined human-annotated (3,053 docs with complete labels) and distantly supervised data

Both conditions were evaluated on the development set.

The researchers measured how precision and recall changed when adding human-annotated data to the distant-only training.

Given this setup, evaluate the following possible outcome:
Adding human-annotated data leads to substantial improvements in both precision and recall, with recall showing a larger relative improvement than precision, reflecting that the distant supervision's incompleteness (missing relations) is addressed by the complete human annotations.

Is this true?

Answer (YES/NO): NO